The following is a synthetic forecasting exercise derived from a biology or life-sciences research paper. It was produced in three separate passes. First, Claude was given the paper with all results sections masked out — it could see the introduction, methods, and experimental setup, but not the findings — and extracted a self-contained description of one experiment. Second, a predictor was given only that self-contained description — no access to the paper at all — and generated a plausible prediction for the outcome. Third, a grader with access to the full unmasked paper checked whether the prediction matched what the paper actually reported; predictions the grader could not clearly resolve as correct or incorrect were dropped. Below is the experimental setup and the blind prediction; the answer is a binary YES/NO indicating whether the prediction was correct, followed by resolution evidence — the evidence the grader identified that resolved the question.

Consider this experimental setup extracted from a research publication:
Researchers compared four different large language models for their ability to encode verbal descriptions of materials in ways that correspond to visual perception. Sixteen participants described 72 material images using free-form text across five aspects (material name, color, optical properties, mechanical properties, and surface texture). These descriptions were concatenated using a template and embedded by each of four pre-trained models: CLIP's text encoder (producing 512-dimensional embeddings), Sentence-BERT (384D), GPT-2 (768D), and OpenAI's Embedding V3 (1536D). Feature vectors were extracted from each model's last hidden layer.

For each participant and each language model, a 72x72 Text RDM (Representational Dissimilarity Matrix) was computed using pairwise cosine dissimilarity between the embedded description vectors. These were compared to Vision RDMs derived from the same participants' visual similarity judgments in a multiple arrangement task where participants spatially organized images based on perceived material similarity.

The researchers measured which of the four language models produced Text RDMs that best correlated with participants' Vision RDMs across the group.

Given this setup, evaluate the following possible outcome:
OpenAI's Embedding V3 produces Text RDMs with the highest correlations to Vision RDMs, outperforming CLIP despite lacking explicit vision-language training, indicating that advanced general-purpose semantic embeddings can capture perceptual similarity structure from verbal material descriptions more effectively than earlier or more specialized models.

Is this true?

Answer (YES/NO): NO